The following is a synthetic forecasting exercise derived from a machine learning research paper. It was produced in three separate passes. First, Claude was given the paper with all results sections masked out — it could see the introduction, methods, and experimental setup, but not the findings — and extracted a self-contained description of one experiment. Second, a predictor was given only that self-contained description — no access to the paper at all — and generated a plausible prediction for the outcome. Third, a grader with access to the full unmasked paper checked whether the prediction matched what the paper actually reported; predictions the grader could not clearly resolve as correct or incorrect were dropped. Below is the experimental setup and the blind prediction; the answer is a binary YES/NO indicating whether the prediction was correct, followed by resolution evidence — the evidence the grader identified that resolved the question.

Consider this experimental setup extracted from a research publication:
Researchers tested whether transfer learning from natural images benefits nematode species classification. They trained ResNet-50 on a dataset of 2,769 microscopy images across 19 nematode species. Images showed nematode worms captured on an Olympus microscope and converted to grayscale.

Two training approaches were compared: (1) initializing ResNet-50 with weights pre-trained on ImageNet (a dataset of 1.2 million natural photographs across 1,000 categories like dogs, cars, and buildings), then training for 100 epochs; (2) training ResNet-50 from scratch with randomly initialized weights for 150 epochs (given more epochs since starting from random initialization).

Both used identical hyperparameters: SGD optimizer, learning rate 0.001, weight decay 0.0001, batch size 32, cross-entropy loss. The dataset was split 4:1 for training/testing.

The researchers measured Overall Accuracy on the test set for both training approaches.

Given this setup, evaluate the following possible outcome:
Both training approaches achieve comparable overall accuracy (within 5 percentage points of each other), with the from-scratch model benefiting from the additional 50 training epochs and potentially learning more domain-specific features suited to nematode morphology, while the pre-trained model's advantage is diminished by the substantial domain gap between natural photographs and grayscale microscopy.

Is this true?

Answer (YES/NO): NO